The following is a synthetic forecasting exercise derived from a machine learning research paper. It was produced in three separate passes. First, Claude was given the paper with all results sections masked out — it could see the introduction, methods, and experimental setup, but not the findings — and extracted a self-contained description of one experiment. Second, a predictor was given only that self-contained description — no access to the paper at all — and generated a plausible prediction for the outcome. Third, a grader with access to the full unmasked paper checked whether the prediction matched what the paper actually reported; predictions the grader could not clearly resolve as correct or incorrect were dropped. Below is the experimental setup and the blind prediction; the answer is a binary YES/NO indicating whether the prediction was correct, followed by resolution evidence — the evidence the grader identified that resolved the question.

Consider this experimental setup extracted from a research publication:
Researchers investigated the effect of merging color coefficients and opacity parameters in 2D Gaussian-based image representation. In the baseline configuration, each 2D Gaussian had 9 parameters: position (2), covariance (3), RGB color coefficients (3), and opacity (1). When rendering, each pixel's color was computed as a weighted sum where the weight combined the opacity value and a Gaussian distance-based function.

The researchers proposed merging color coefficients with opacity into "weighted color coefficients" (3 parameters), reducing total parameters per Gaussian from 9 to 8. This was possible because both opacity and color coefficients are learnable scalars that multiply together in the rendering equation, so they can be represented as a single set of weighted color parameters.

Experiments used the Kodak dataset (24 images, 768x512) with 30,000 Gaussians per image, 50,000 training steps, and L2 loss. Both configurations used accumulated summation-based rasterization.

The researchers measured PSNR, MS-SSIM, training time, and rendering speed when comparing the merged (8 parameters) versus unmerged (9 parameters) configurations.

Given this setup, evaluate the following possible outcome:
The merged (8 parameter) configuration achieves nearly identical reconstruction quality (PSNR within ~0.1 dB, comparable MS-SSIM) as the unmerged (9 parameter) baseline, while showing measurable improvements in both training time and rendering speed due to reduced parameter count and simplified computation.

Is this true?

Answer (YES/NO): YES